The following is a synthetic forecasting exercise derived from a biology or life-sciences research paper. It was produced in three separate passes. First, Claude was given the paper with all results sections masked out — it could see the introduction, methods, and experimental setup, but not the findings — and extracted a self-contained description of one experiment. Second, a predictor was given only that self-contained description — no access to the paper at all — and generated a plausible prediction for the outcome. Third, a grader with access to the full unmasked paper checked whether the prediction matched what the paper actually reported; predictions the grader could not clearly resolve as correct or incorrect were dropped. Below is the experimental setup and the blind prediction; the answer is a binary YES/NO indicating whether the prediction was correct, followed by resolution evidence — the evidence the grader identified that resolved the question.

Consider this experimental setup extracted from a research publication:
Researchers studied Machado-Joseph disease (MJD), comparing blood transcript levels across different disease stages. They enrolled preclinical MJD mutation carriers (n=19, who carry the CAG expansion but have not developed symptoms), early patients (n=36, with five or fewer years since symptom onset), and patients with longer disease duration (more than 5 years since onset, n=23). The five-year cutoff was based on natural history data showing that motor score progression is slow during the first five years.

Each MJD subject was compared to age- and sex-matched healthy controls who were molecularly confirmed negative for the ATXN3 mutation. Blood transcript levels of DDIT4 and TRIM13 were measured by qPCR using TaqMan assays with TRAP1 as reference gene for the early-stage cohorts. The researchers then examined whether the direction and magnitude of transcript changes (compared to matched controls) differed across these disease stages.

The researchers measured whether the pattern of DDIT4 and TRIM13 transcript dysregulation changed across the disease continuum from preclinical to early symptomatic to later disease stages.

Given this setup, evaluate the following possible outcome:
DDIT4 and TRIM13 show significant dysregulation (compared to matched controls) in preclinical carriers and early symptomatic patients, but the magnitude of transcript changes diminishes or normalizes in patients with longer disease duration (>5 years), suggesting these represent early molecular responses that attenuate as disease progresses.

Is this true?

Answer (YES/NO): YES